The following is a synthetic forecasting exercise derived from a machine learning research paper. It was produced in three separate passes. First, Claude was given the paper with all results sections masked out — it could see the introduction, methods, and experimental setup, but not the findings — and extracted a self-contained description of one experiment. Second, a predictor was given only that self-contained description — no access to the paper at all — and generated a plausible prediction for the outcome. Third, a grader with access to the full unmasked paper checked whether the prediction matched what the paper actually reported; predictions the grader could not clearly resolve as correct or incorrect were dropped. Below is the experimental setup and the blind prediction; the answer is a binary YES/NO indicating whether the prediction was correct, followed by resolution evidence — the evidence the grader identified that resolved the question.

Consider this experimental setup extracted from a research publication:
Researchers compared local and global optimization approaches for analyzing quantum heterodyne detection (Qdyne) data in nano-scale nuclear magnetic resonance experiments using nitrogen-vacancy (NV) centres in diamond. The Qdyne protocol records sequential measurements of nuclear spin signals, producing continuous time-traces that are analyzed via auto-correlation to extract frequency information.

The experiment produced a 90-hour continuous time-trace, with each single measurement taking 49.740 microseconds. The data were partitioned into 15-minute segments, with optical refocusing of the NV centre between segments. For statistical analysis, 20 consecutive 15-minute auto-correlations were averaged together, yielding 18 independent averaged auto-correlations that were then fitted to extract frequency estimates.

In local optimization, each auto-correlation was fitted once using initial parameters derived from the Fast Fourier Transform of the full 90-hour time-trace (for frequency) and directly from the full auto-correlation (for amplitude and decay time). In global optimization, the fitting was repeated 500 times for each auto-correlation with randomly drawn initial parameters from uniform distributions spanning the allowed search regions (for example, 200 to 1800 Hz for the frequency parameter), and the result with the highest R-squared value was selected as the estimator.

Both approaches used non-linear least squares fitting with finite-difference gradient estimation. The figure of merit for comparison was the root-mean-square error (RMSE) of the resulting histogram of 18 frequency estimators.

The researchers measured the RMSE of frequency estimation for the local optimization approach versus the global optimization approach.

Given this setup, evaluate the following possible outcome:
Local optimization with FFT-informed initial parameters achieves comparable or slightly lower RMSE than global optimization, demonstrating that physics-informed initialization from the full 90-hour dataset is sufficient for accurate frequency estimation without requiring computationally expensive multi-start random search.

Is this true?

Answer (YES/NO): YES